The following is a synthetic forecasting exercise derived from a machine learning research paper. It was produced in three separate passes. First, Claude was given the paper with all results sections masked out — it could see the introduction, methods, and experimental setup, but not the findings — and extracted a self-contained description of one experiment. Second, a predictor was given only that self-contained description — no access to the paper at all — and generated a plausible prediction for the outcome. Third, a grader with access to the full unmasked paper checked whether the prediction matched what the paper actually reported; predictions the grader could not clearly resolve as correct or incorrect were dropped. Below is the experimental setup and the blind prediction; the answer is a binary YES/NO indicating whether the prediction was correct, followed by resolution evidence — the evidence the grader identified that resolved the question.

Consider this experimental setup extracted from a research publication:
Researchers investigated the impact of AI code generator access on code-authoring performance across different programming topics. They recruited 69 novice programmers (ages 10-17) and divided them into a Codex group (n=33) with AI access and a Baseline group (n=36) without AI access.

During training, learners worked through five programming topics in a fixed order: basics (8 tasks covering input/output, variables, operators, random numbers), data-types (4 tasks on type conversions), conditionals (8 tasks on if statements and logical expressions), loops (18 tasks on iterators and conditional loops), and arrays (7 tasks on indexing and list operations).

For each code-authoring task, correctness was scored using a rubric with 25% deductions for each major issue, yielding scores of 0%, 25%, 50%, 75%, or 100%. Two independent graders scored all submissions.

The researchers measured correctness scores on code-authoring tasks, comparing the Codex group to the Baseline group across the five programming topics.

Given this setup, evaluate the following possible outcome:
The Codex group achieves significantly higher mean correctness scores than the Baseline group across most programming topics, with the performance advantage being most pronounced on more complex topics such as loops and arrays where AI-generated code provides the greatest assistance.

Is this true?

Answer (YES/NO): YES